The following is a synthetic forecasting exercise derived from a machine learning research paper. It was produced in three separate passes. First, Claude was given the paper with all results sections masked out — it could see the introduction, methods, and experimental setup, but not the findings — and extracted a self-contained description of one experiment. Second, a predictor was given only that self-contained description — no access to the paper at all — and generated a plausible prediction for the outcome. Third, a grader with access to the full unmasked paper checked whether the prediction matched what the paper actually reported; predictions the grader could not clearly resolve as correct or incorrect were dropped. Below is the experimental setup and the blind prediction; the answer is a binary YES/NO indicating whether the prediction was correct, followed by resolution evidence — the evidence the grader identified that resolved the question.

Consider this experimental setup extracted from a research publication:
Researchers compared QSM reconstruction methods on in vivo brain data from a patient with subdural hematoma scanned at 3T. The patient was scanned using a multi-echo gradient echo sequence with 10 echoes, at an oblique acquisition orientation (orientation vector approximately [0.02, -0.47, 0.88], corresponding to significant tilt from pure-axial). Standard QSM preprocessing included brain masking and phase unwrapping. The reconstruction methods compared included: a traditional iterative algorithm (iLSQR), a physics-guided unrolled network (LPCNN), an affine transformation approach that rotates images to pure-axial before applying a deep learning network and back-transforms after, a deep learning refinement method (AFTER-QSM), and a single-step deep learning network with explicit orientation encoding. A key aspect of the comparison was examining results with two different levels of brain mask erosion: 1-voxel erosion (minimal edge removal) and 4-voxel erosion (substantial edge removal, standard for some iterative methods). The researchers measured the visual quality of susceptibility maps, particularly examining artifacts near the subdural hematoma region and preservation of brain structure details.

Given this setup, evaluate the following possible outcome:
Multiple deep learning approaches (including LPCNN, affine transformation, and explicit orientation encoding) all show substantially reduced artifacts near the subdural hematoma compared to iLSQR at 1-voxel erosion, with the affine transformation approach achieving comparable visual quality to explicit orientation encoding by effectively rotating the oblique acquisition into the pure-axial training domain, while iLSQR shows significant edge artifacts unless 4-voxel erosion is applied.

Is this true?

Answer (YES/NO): NO